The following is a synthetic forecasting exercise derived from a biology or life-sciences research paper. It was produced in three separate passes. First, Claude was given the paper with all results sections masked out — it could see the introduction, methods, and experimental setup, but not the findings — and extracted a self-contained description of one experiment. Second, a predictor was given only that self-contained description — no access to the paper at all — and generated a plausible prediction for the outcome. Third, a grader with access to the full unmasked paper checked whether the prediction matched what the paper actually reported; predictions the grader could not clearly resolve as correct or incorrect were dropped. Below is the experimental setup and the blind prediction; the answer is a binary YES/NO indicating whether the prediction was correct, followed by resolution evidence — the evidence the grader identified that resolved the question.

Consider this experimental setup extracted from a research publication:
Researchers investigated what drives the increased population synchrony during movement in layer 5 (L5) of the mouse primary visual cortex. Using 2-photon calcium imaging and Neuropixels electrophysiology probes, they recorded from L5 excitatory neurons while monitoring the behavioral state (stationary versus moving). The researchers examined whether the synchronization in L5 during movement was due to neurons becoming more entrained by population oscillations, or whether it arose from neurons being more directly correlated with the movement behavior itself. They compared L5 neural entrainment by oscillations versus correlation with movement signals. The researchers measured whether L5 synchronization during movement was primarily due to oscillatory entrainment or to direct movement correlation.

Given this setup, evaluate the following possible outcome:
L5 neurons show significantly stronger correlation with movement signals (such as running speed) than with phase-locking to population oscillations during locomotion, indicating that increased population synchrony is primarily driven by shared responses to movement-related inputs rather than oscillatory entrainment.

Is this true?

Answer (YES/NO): YES